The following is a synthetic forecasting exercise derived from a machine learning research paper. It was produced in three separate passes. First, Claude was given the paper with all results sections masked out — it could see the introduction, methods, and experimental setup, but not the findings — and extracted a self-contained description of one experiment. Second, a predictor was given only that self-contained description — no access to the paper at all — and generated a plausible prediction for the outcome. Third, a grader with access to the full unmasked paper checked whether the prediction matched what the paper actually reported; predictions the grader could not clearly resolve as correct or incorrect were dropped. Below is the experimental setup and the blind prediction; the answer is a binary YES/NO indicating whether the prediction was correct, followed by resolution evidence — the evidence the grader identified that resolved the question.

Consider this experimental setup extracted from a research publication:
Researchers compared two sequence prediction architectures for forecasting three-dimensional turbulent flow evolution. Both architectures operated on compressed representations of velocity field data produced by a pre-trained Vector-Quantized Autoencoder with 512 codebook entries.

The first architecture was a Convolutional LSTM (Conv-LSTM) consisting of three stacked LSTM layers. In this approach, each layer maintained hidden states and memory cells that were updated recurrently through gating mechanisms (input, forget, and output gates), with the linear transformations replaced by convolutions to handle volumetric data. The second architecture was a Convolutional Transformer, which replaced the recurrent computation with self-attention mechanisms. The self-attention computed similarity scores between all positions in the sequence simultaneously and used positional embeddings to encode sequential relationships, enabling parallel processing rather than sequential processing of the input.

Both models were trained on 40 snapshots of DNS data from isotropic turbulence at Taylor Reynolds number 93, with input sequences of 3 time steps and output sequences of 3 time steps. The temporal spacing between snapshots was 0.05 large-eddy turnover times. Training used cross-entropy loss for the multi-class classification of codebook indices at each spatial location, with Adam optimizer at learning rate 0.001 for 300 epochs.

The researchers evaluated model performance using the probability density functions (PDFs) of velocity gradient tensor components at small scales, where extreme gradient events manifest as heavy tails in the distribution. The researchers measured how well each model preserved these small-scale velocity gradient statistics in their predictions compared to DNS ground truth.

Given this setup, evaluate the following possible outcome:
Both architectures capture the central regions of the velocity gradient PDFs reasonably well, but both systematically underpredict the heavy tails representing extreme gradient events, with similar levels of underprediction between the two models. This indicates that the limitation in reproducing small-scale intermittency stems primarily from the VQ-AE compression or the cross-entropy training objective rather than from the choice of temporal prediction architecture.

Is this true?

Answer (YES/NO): NO